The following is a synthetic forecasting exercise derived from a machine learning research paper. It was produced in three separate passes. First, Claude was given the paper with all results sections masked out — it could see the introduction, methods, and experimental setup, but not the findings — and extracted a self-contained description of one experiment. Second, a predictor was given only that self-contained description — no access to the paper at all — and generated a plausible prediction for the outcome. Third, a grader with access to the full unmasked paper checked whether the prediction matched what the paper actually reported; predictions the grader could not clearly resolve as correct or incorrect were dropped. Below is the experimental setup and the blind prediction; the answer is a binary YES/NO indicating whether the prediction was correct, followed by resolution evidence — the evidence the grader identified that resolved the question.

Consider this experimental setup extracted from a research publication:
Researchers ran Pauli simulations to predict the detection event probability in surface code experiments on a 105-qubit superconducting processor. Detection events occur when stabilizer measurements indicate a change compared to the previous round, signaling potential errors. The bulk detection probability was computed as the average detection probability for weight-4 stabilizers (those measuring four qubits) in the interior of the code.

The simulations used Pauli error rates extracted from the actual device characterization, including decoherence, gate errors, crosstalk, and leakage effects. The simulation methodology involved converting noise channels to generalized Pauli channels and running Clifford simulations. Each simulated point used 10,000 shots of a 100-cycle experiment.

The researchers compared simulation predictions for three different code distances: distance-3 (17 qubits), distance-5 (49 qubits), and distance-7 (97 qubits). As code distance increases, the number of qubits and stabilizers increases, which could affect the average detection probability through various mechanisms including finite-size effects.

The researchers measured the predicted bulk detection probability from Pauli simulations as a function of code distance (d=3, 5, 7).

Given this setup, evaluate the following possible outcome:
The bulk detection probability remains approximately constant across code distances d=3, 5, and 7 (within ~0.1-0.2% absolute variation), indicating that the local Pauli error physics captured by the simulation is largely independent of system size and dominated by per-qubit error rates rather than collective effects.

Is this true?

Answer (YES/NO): NO